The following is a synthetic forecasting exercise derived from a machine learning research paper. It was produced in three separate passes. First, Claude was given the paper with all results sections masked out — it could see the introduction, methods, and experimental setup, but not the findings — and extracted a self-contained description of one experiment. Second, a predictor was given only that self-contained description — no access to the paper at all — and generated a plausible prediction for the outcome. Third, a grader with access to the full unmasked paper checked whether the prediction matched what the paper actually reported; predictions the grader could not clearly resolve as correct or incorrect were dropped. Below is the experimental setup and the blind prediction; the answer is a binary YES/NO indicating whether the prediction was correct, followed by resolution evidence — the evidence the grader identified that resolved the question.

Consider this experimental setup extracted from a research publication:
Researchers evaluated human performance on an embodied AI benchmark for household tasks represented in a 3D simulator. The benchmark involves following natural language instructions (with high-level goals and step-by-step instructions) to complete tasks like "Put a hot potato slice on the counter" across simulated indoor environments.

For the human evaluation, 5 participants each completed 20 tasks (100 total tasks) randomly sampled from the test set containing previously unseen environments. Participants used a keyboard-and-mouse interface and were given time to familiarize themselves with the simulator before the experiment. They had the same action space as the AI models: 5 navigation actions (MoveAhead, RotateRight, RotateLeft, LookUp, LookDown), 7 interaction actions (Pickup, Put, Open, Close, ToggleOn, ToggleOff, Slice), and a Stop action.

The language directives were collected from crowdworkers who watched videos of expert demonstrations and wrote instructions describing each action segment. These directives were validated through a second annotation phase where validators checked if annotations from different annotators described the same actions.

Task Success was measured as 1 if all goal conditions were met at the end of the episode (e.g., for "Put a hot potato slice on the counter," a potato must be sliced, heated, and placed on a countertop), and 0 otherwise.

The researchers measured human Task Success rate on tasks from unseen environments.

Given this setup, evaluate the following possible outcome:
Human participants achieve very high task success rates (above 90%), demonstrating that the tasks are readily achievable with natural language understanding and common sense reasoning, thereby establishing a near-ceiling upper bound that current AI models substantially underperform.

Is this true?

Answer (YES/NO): YES